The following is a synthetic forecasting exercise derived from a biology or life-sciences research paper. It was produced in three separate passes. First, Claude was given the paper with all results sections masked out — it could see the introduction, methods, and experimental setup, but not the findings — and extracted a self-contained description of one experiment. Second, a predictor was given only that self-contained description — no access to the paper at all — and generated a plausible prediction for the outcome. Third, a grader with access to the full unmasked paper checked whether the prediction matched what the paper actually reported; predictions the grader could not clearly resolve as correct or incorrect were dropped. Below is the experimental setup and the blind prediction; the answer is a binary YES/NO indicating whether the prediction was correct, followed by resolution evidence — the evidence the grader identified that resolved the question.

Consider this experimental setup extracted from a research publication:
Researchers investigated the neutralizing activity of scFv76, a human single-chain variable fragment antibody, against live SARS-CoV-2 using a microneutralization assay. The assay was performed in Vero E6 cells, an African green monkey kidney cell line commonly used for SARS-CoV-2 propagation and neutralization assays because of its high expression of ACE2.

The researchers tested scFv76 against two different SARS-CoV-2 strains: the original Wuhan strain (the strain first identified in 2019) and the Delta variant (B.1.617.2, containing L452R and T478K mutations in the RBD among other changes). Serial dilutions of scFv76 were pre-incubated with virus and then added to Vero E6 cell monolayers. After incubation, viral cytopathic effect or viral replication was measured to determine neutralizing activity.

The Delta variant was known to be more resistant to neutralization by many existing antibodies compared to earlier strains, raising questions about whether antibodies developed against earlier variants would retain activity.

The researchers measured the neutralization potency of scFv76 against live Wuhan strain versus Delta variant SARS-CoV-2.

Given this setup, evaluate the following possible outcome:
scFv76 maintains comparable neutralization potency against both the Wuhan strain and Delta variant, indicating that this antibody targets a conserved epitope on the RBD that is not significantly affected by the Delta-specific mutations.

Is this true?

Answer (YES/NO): YES